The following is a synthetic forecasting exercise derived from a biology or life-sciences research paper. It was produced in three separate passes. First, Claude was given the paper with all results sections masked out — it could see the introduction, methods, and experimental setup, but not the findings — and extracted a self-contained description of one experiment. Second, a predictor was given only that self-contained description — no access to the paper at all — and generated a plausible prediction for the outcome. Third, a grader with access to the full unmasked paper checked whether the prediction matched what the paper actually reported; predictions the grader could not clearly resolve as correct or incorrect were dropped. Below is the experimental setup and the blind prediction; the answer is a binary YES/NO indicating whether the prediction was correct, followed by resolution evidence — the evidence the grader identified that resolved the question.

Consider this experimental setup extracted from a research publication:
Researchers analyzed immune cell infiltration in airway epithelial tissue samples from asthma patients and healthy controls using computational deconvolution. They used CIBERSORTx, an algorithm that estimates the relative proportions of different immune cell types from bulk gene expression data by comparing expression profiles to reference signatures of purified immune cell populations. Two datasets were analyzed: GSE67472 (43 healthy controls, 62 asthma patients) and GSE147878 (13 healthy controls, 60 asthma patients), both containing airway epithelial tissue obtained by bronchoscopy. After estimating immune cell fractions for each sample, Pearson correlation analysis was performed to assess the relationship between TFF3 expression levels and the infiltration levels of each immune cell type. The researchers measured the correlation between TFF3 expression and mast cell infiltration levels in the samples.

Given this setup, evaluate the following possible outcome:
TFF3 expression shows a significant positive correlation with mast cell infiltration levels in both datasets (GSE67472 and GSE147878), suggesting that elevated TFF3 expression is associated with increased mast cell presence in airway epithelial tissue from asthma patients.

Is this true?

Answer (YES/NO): NO